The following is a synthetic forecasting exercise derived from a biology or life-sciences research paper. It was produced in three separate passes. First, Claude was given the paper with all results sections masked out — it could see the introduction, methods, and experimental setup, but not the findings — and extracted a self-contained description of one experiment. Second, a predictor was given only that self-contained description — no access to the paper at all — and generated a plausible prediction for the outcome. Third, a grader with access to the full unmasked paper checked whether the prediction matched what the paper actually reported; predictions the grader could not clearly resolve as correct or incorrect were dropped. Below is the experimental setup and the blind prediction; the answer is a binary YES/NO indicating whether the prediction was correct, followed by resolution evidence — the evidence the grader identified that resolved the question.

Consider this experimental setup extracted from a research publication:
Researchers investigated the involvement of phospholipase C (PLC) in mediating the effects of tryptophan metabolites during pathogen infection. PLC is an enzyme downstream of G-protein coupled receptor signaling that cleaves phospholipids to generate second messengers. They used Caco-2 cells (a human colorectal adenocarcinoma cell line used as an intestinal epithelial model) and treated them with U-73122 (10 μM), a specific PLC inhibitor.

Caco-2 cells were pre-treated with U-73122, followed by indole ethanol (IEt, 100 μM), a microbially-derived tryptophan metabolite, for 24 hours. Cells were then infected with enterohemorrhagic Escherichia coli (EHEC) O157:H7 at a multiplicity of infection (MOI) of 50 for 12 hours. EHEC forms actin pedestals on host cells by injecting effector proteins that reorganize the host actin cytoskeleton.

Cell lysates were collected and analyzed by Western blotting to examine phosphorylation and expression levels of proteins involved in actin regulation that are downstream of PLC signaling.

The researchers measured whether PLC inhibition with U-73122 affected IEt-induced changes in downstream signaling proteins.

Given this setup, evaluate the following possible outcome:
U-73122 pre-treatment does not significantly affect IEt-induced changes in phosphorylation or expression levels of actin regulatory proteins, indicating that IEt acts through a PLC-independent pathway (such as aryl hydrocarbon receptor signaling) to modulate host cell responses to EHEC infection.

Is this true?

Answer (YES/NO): NO